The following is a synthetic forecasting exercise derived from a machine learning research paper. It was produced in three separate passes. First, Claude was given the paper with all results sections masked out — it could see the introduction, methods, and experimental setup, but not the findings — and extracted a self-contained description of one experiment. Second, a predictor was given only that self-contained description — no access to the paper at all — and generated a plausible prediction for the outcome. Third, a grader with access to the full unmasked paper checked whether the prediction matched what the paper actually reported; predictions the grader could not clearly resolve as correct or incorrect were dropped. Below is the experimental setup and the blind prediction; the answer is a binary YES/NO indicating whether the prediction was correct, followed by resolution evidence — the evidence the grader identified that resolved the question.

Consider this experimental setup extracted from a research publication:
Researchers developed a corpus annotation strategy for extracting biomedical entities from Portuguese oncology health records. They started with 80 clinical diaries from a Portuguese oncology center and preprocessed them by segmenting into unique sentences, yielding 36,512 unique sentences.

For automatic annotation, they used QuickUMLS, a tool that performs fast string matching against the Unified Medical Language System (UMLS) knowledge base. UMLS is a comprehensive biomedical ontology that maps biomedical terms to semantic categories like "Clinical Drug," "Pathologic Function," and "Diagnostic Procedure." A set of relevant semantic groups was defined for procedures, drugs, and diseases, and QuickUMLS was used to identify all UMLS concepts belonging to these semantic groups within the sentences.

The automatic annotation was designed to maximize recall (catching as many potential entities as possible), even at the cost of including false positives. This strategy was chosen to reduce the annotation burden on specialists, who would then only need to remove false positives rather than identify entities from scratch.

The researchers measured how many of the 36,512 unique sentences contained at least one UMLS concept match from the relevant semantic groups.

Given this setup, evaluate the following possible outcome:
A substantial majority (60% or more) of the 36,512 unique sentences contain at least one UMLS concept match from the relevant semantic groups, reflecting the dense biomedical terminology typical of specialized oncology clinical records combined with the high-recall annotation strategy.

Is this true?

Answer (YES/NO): NO